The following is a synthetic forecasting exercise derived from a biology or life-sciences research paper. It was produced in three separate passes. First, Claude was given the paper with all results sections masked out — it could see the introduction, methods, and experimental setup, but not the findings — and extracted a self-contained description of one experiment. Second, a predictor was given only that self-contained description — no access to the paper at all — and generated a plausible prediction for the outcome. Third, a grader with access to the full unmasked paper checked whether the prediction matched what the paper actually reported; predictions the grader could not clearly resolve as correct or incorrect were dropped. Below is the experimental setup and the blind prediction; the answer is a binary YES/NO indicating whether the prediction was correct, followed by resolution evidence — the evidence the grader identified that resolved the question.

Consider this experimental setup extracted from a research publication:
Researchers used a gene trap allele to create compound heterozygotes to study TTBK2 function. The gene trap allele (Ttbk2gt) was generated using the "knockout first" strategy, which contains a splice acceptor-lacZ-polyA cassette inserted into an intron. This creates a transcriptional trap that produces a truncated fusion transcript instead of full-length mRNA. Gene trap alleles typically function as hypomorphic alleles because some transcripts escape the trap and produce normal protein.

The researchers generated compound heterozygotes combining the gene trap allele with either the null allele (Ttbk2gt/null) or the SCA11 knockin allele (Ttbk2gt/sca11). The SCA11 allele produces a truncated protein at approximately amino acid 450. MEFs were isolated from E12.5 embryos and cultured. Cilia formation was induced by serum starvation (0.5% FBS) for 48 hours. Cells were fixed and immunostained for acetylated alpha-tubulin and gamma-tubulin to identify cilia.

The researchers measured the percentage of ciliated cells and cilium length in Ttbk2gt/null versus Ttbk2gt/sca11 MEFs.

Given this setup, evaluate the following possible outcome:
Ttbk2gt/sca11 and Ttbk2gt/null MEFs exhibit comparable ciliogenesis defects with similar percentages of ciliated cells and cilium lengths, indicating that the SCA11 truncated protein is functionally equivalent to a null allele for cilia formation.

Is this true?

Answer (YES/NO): NO